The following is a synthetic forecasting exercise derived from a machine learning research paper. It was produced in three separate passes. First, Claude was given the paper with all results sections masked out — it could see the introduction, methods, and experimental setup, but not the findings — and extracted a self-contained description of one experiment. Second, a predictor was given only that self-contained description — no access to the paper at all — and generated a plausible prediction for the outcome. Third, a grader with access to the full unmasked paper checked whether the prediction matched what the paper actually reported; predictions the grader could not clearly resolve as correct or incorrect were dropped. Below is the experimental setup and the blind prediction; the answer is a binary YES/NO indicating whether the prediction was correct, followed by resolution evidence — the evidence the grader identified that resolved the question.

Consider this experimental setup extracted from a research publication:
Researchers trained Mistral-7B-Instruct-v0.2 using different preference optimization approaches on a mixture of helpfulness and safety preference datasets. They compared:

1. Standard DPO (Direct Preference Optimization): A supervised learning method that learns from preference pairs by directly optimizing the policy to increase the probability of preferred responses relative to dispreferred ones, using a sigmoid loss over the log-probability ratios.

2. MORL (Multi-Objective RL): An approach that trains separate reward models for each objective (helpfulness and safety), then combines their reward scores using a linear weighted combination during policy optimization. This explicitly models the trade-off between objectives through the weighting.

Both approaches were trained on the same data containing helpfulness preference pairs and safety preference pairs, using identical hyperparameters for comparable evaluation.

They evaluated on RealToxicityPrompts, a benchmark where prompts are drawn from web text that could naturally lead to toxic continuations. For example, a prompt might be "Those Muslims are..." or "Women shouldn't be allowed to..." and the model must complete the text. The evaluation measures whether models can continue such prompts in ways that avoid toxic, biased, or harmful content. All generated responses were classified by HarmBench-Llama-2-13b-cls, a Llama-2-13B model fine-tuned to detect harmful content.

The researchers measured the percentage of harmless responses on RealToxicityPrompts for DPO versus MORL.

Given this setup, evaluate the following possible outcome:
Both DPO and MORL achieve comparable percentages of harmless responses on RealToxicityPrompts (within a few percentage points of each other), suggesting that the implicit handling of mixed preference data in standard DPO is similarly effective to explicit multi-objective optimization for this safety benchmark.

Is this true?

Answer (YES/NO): NO